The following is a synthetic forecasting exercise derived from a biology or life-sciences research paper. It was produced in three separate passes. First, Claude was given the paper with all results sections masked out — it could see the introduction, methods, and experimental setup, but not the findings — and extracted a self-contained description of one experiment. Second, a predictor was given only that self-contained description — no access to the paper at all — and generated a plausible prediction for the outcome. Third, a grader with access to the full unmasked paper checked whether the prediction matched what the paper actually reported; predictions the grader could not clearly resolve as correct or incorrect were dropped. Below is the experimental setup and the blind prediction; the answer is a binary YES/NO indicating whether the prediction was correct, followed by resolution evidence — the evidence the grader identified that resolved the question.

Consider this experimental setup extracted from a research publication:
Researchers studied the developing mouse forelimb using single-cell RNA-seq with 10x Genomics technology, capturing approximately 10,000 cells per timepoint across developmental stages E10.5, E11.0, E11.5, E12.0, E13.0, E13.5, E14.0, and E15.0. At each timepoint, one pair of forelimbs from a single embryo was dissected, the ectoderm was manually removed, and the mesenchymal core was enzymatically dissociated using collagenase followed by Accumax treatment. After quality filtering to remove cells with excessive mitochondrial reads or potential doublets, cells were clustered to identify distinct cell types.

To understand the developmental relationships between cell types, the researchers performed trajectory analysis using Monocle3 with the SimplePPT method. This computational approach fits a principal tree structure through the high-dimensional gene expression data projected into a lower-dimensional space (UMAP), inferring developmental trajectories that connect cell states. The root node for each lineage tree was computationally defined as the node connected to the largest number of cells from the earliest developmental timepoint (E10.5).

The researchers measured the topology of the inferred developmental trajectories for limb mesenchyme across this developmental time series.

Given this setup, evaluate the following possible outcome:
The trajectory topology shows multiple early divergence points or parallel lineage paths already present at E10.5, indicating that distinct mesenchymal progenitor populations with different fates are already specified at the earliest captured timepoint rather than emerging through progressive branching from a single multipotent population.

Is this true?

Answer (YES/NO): NO